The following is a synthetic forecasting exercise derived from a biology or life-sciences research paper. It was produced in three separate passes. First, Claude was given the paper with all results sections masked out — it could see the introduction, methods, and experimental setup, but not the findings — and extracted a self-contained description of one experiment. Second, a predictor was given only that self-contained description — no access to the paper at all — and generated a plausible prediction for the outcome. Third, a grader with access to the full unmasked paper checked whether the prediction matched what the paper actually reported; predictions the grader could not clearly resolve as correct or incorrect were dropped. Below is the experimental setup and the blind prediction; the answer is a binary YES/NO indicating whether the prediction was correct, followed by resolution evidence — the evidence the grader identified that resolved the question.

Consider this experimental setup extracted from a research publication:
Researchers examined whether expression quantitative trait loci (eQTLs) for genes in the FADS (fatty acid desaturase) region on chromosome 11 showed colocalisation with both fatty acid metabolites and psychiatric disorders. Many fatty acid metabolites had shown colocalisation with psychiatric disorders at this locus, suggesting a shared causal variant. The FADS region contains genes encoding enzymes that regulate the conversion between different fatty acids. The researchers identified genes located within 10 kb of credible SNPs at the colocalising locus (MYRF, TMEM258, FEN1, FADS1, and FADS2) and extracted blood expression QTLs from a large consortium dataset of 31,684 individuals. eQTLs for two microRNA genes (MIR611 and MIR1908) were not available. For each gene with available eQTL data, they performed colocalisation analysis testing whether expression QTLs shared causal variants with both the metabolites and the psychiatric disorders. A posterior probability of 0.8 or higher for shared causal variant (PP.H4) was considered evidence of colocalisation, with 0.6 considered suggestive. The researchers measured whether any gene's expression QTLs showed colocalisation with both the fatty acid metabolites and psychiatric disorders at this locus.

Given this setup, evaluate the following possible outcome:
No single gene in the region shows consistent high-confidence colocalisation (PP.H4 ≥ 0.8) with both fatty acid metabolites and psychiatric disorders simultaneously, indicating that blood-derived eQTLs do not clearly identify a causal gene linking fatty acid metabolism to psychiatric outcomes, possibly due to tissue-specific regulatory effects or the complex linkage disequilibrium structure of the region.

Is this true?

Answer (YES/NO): YES